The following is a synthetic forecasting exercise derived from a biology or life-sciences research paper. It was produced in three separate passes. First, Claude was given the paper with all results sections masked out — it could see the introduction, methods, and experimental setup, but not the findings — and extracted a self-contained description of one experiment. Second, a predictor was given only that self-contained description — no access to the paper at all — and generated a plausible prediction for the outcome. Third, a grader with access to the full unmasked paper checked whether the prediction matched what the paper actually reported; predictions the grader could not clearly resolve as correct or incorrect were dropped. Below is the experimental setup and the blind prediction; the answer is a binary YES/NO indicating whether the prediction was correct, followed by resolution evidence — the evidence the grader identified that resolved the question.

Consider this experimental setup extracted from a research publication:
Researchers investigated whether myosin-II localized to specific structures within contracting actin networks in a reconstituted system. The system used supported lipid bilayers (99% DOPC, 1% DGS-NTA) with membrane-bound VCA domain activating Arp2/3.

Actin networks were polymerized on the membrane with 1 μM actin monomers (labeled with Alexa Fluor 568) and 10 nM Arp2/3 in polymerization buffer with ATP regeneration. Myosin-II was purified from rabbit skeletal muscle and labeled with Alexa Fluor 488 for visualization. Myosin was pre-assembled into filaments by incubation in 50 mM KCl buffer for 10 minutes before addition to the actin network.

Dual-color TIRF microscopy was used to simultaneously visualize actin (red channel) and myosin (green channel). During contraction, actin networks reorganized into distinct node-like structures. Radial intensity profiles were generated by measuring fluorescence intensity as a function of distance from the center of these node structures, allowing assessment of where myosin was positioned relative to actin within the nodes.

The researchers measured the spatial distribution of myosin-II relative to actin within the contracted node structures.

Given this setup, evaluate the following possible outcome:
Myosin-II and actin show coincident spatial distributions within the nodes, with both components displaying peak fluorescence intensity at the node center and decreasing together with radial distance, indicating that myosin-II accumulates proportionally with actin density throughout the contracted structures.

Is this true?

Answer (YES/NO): NO